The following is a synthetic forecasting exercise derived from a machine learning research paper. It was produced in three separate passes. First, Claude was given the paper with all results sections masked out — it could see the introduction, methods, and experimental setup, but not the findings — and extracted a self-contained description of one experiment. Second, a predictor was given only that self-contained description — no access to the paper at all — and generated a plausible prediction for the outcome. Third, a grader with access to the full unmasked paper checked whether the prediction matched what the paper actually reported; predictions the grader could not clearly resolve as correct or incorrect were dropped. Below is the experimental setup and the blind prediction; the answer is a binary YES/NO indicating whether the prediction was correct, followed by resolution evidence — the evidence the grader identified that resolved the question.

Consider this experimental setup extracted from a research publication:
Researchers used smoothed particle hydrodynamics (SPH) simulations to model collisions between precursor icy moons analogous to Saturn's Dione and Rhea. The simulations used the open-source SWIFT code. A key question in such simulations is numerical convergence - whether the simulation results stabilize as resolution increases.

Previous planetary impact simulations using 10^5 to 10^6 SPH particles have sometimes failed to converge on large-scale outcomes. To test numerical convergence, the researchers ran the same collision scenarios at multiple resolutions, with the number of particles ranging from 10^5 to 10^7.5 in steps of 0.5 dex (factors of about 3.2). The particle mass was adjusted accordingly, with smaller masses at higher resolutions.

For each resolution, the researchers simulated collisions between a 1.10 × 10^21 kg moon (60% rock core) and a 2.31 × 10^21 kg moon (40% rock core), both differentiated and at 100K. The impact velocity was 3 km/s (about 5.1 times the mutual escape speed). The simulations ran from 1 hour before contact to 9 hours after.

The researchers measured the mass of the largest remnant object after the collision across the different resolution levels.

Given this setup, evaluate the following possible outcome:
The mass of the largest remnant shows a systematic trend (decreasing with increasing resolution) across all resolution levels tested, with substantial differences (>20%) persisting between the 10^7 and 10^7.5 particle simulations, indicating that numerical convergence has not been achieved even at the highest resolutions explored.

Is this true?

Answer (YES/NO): NO